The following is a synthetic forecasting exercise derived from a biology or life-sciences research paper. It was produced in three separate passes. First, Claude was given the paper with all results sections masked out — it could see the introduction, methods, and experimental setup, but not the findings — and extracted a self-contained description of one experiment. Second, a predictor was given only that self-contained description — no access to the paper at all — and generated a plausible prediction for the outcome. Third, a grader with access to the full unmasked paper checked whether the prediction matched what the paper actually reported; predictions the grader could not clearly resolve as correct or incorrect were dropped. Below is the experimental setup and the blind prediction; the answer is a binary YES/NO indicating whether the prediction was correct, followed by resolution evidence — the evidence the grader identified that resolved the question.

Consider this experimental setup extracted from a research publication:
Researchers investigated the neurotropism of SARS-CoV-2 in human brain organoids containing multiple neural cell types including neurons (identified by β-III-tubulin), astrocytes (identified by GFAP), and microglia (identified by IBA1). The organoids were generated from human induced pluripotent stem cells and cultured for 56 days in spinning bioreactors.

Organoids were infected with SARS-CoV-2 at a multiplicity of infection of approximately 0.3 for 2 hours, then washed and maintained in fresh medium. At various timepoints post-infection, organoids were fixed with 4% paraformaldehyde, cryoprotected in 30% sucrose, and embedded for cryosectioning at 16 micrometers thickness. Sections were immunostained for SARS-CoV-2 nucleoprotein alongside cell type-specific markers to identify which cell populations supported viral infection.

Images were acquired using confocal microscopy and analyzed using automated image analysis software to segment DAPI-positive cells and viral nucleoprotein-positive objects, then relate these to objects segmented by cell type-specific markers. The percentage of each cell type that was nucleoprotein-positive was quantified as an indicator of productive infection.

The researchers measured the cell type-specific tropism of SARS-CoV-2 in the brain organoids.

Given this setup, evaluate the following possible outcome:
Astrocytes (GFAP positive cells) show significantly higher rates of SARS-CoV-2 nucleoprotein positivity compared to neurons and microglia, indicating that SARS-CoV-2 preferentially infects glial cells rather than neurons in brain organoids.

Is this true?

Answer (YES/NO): NO